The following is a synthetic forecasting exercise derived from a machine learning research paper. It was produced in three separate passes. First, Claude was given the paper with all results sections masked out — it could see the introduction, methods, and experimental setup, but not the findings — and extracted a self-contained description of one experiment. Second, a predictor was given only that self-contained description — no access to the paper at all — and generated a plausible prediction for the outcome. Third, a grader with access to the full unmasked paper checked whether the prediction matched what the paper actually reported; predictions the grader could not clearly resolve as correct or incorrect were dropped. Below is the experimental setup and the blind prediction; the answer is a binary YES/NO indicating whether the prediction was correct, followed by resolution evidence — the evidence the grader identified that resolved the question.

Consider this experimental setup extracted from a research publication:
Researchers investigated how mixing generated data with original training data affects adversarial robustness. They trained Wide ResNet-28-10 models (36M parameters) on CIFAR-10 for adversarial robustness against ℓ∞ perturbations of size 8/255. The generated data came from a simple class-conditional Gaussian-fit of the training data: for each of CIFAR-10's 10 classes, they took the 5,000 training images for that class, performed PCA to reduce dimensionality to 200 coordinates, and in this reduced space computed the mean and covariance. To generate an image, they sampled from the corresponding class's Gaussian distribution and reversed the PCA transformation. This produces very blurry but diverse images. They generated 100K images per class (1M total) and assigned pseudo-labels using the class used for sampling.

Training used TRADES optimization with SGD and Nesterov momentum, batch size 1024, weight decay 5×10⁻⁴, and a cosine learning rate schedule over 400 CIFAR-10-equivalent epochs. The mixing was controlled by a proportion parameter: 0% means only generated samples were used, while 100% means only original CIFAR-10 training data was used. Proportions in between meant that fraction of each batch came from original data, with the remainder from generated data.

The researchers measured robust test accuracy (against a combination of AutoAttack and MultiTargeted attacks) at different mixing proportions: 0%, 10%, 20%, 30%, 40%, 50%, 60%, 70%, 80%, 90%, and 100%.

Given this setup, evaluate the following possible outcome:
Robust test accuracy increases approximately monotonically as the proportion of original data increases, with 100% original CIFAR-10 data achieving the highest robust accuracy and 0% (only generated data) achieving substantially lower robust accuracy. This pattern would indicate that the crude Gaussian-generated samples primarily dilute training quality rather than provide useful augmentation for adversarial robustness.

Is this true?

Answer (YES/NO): NO